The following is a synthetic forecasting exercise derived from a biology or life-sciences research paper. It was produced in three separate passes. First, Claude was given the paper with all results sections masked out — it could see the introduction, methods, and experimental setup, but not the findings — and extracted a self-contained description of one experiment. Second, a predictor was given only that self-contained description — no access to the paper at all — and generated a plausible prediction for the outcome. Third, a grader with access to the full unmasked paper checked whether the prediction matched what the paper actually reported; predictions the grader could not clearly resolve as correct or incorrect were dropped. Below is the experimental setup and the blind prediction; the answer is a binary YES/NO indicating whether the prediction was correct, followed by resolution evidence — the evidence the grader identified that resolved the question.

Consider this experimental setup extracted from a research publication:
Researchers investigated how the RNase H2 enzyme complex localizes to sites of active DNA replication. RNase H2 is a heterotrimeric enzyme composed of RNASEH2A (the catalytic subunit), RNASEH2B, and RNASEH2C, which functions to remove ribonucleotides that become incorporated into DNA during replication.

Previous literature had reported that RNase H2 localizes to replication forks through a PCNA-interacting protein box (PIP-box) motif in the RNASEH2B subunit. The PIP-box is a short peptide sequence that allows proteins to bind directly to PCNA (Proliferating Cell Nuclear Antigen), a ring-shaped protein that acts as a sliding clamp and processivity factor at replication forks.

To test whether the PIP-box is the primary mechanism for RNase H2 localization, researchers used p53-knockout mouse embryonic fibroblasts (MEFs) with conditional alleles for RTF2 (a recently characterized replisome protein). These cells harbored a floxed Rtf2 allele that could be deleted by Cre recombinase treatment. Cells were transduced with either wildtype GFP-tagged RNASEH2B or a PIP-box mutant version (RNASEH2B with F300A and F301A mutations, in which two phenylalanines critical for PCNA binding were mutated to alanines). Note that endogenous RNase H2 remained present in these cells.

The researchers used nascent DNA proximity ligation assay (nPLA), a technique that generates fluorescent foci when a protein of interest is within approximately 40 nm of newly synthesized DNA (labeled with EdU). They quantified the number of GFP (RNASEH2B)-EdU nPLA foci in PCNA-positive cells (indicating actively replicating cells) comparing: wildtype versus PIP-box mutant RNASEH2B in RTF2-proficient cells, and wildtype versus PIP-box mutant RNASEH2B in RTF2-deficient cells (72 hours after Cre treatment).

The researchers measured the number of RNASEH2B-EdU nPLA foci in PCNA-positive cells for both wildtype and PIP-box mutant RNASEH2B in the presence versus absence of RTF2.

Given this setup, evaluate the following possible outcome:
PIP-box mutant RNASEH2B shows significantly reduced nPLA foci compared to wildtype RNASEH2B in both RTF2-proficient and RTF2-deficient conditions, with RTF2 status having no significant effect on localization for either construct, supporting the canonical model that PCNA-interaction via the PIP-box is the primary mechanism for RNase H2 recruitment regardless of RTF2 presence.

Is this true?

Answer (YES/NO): NO